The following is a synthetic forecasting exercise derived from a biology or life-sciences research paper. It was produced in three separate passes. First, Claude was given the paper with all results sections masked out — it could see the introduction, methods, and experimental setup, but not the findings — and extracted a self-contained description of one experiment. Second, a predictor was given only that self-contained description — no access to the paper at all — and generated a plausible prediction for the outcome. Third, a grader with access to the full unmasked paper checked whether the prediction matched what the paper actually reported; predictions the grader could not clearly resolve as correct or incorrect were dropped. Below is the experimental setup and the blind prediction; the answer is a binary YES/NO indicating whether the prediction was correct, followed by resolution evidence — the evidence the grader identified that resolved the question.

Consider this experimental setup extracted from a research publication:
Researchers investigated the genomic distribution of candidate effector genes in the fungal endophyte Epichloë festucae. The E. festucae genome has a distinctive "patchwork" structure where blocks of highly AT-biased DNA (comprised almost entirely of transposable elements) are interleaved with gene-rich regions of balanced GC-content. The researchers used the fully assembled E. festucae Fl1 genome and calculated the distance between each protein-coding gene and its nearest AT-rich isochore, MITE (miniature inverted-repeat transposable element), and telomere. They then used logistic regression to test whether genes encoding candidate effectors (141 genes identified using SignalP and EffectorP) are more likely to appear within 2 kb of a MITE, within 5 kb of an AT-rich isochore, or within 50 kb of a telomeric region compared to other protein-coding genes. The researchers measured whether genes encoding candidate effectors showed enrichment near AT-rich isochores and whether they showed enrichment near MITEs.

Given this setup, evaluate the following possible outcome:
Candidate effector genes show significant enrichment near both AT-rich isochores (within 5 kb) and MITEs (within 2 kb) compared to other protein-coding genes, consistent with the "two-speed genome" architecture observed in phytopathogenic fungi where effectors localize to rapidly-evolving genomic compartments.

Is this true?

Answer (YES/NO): NO